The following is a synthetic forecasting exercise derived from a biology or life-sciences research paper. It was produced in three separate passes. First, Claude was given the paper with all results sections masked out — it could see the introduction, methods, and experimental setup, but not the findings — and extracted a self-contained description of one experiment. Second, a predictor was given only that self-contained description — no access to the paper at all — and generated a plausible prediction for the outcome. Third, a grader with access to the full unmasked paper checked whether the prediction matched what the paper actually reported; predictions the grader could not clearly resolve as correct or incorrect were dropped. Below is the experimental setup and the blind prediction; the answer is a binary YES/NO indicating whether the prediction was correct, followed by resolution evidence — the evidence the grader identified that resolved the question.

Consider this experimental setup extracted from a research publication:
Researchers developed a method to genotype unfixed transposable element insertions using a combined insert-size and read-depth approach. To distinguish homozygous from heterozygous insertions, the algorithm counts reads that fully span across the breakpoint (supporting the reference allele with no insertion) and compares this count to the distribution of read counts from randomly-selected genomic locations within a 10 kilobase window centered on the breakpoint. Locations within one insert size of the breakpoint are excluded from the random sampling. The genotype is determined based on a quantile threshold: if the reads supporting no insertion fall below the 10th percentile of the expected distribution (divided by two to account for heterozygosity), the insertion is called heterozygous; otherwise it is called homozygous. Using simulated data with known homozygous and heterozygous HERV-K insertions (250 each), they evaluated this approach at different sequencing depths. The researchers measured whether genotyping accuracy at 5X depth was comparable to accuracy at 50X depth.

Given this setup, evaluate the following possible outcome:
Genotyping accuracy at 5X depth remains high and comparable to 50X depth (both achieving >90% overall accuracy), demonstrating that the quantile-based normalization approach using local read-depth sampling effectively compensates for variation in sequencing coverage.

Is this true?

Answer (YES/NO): YES